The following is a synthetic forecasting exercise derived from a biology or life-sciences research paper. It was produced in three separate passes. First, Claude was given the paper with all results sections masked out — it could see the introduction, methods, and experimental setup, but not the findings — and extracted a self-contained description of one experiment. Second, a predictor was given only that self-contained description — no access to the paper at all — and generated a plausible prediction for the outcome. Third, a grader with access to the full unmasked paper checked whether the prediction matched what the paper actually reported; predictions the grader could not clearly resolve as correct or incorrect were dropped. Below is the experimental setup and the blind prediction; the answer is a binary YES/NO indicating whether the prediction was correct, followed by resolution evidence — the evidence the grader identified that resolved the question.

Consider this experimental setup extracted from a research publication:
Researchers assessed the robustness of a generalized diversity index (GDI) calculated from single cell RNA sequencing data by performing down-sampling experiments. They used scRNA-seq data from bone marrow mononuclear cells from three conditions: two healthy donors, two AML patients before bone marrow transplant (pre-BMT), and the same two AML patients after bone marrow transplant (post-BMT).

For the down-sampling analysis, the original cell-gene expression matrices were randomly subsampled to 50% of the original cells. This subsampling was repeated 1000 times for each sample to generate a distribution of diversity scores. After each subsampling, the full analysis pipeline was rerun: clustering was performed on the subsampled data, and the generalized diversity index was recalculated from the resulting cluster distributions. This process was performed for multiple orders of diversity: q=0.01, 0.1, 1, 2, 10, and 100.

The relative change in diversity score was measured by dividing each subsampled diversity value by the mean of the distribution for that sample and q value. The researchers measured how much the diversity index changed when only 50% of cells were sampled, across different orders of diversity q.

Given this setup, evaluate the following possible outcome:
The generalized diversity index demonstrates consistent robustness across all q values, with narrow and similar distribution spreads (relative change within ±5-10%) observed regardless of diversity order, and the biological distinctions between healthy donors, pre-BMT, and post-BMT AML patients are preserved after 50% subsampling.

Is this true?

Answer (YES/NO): NO